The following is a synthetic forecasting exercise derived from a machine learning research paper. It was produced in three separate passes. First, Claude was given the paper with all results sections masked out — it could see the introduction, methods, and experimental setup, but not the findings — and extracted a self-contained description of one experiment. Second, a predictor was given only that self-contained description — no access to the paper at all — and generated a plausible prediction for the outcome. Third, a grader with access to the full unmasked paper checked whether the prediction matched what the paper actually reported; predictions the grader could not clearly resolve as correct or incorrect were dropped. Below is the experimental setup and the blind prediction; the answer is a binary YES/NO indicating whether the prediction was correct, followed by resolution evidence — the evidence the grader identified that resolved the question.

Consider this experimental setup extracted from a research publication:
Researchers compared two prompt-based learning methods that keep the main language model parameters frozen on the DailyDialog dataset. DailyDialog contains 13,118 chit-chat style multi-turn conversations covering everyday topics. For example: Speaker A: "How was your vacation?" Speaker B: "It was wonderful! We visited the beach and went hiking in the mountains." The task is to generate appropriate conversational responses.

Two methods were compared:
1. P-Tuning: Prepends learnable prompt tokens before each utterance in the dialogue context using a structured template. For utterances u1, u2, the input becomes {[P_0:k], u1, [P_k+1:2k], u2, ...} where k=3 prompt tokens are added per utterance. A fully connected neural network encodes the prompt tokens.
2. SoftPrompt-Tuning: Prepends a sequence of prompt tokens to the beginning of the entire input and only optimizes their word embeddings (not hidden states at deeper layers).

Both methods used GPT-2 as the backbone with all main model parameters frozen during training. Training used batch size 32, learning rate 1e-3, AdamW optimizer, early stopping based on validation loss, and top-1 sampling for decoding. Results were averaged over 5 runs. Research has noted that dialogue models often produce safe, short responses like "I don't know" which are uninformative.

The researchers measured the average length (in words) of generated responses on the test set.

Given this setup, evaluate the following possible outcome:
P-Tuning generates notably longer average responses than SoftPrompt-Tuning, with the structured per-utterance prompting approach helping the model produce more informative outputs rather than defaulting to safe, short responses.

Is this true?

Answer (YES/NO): NO